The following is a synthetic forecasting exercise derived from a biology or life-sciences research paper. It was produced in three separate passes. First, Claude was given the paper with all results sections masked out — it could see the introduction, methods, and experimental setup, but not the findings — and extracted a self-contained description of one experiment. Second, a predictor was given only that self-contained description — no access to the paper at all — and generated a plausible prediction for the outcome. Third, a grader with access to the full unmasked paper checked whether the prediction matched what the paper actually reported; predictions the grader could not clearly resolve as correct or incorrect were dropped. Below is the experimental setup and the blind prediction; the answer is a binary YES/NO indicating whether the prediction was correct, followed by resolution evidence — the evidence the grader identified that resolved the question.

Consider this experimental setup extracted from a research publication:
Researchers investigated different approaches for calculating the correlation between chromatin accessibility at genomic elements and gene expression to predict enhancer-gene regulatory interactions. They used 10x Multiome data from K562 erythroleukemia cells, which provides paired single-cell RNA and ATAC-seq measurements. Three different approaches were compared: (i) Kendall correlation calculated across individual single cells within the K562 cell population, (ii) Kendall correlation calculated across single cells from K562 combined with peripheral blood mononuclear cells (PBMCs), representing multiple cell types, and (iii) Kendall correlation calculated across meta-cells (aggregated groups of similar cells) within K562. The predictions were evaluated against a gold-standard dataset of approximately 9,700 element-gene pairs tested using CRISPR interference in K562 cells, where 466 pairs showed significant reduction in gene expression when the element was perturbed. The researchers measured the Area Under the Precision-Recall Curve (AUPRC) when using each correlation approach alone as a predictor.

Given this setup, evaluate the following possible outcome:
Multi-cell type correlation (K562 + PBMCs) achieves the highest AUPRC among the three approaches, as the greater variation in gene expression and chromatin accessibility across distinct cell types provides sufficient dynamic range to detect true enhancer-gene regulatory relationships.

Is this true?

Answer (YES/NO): NO